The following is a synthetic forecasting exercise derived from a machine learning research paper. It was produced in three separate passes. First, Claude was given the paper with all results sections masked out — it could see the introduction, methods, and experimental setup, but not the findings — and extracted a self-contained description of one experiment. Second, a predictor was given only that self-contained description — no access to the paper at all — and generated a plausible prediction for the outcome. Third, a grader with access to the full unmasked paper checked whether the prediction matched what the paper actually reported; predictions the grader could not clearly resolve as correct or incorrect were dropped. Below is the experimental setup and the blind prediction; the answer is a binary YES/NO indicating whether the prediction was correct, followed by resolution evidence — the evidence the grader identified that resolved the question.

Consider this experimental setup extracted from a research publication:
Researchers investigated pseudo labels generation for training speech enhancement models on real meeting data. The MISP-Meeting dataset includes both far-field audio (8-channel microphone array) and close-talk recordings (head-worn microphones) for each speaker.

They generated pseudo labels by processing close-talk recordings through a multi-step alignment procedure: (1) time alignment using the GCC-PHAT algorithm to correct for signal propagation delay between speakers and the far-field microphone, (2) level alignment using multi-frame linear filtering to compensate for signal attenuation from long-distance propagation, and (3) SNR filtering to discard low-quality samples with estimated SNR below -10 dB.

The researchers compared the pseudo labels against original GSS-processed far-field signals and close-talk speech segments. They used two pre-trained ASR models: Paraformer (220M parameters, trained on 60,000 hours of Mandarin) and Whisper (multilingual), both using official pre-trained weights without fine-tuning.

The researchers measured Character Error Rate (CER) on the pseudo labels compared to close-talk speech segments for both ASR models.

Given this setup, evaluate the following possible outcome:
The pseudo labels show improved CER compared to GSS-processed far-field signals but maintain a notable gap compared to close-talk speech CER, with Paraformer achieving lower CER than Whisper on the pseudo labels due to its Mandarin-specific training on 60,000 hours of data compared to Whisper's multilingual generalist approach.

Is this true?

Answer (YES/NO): NO